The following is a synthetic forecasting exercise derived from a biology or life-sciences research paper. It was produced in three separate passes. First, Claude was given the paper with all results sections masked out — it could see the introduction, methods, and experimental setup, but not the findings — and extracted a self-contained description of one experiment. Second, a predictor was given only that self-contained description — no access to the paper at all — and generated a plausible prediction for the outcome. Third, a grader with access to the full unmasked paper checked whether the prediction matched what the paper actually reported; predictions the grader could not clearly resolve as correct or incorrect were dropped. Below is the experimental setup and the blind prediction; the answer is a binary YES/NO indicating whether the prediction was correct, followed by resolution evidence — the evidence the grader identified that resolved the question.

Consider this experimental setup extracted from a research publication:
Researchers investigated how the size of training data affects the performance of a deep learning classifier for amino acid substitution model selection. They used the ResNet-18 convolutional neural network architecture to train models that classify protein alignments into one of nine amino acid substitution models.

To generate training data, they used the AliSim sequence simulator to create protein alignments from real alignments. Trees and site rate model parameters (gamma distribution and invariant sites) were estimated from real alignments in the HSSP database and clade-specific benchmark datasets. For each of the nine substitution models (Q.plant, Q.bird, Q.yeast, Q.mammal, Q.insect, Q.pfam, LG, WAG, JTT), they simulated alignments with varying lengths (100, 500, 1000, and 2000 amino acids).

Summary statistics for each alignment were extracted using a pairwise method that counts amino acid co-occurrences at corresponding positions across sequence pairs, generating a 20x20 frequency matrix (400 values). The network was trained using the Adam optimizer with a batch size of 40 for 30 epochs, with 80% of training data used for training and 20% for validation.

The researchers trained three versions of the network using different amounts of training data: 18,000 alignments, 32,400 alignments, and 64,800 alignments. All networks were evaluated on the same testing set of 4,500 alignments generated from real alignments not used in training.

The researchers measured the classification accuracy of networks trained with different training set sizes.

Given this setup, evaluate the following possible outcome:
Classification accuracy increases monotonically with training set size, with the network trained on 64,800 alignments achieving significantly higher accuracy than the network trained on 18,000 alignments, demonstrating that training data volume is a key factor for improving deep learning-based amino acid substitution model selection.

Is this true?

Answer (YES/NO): YES